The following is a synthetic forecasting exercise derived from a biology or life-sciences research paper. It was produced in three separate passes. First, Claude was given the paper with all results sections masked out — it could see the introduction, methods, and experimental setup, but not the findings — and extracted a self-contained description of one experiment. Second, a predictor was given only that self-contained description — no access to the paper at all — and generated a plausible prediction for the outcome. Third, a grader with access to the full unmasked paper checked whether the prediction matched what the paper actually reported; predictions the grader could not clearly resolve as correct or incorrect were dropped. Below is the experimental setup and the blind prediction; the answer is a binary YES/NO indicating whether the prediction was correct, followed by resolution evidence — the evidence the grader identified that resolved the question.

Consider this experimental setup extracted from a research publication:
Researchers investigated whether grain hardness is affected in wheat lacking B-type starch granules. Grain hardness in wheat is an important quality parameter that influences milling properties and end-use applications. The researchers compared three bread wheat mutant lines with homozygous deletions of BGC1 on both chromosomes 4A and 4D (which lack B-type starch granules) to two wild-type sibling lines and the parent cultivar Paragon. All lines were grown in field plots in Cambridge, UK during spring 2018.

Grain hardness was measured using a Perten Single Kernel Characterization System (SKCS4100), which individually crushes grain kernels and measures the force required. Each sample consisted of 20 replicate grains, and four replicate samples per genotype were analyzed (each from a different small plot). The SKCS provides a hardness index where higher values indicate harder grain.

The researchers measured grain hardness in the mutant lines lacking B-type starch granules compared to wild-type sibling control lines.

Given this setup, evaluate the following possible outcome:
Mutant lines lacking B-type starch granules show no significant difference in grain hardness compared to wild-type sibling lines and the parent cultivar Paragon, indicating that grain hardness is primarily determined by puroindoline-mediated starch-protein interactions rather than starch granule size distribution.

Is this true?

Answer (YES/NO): NO